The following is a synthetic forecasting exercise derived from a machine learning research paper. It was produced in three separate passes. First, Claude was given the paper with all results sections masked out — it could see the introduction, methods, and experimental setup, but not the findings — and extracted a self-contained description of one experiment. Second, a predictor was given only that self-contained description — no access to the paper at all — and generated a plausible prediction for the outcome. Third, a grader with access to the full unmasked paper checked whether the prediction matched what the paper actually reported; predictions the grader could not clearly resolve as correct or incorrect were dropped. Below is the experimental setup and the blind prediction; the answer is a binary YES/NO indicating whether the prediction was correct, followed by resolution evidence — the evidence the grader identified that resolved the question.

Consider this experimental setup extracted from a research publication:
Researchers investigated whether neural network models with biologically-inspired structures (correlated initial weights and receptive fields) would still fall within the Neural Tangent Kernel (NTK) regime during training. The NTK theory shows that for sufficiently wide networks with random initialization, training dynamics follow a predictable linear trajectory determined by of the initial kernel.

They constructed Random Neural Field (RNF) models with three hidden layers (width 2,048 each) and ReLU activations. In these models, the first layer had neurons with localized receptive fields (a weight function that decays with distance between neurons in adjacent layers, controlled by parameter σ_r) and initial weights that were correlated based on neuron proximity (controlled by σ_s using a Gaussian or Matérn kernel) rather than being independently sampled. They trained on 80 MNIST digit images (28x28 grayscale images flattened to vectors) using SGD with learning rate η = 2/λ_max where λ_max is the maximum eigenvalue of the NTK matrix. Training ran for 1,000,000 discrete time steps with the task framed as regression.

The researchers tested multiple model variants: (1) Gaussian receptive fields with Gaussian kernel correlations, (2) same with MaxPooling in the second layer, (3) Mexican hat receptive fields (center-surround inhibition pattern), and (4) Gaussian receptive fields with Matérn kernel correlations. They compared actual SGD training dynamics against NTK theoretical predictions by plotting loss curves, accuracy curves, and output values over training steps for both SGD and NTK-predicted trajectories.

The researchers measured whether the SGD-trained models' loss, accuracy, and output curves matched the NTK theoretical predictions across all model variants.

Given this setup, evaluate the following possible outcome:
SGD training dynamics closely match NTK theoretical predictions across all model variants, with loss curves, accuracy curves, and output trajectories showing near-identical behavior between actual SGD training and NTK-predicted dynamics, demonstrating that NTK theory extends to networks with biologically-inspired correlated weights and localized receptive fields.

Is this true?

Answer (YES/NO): YES